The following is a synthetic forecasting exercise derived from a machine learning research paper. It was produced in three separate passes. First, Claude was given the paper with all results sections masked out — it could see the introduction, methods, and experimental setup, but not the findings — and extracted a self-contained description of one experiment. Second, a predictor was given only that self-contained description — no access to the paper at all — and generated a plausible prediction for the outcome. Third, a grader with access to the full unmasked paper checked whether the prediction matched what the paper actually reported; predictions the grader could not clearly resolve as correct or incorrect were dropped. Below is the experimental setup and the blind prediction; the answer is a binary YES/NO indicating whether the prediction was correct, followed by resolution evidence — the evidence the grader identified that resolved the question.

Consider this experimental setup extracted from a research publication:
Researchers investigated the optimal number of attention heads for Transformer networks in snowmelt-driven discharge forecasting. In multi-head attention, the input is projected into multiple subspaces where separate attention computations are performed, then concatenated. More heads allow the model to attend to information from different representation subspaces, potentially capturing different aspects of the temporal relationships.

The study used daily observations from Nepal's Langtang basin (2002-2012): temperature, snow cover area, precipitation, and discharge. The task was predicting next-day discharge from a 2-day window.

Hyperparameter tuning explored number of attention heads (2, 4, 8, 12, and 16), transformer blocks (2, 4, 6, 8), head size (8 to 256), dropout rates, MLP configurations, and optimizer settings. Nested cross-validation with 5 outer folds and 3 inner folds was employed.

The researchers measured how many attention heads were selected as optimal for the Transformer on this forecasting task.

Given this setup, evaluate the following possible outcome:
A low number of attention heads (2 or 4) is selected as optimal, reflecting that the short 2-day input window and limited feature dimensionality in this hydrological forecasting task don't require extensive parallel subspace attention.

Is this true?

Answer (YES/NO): YES